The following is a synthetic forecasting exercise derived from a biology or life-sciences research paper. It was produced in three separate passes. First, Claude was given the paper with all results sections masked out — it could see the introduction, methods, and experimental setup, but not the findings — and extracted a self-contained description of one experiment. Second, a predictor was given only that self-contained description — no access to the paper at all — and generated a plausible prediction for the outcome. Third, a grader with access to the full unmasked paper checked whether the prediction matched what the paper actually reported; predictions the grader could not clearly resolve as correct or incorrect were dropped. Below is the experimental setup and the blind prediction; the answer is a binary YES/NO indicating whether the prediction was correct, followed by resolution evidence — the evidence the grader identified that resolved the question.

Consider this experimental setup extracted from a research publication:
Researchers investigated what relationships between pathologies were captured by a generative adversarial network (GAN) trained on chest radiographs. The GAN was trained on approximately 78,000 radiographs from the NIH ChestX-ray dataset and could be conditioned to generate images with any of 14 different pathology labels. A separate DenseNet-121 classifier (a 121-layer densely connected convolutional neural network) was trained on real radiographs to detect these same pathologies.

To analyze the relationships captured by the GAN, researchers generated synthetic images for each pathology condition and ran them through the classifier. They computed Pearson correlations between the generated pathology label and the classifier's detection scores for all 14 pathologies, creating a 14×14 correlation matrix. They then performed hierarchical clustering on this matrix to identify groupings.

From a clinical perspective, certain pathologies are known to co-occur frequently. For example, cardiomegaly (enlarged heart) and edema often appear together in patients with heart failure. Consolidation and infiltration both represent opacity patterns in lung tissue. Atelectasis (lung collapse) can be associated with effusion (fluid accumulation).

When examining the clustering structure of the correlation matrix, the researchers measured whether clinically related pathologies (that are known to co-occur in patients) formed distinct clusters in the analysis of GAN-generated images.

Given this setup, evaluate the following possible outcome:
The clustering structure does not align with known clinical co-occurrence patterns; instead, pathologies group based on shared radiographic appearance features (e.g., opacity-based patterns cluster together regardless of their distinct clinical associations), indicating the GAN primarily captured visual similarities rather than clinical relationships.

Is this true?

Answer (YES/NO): NO